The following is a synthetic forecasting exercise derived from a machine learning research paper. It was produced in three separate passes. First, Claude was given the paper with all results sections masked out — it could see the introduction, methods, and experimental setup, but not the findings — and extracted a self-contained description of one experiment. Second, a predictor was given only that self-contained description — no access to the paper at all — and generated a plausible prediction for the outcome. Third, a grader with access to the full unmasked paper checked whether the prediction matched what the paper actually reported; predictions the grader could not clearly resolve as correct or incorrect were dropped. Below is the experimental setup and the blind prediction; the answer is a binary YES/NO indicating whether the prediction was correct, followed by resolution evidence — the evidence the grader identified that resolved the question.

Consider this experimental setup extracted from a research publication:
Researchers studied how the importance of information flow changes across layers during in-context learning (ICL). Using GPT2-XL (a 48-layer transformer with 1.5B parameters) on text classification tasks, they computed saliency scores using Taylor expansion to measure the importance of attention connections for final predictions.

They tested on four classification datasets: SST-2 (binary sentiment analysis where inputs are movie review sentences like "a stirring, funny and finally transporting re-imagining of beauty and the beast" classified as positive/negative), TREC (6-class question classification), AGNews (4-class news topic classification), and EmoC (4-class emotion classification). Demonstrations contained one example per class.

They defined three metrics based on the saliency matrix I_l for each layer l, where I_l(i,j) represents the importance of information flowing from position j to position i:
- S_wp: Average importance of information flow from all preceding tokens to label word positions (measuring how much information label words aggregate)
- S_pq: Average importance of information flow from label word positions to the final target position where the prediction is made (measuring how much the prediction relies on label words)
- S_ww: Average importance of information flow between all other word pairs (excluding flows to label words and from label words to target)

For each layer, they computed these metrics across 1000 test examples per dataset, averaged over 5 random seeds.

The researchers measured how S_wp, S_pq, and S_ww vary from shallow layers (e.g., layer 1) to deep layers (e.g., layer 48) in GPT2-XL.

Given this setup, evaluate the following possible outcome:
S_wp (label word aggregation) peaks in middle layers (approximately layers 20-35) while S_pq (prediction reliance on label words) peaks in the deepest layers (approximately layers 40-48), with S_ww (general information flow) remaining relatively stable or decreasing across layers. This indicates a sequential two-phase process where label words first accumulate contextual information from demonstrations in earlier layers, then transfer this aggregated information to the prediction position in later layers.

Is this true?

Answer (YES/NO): NO